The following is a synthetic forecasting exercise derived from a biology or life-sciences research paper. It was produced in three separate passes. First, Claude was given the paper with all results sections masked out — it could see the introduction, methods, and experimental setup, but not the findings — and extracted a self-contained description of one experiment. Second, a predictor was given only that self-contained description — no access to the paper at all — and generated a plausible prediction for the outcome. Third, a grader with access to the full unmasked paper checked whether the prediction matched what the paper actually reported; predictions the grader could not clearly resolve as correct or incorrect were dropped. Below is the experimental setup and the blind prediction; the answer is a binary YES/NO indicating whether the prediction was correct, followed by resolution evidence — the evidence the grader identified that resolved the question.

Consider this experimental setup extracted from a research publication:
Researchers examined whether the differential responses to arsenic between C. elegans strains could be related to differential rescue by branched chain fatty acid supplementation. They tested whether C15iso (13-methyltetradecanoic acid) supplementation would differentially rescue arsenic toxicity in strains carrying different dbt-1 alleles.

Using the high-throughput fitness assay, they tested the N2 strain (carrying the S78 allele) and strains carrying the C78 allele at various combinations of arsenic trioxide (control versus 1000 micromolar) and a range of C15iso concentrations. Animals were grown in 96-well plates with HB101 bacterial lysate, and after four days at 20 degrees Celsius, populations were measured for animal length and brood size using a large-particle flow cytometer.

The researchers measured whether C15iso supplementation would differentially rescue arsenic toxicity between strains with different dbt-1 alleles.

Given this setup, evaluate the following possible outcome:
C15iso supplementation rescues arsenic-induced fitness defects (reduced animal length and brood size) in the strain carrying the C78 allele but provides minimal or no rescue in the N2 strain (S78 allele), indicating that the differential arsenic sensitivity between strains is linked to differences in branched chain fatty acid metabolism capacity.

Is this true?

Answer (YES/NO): NO